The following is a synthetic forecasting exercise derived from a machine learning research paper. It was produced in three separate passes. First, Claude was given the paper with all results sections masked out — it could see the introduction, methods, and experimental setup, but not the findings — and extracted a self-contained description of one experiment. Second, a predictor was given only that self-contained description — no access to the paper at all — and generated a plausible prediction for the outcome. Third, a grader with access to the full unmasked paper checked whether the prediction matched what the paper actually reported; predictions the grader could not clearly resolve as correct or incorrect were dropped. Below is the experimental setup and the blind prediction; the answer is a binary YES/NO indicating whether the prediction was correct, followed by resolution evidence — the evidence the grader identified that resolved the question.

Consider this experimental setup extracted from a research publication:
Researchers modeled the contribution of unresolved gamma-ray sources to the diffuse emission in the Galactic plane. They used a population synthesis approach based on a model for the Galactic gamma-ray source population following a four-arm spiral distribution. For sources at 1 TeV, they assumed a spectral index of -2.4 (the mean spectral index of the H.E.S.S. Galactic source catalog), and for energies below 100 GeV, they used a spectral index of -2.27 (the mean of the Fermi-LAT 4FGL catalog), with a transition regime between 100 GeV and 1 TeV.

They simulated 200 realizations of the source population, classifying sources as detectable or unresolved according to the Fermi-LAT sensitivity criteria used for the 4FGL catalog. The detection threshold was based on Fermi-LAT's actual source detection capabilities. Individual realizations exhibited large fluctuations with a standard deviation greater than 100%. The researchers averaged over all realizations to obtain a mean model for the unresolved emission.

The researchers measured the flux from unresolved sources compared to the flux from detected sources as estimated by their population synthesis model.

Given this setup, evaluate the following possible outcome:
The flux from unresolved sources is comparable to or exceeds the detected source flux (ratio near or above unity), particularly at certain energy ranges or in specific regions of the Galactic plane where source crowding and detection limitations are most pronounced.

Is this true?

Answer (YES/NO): NO